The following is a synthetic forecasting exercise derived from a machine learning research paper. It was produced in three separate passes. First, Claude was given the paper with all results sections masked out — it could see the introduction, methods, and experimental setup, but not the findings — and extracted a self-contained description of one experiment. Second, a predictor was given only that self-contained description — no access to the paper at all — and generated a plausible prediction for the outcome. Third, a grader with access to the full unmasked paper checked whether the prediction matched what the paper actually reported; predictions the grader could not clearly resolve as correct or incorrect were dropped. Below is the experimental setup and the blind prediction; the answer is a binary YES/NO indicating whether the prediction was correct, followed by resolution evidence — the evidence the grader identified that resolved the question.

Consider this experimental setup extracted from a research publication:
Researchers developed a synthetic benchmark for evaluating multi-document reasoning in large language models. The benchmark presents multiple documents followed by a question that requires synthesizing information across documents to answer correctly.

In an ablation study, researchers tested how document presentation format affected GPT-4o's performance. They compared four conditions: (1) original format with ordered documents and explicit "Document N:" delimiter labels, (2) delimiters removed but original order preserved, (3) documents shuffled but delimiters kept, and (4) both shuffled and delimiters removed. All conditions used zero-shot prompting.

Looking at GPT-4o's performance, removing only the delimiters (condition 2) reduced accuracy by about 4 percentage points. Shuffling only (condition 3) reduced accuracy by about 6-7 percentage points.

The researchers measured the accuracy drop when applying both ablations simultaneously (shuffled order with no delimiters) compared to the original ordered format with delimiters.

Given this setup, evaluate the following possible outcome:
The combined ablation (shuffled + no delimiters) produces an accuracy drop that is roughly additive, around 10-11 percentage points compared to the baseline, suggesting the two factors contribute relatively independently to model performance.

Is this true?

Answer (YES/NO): NO